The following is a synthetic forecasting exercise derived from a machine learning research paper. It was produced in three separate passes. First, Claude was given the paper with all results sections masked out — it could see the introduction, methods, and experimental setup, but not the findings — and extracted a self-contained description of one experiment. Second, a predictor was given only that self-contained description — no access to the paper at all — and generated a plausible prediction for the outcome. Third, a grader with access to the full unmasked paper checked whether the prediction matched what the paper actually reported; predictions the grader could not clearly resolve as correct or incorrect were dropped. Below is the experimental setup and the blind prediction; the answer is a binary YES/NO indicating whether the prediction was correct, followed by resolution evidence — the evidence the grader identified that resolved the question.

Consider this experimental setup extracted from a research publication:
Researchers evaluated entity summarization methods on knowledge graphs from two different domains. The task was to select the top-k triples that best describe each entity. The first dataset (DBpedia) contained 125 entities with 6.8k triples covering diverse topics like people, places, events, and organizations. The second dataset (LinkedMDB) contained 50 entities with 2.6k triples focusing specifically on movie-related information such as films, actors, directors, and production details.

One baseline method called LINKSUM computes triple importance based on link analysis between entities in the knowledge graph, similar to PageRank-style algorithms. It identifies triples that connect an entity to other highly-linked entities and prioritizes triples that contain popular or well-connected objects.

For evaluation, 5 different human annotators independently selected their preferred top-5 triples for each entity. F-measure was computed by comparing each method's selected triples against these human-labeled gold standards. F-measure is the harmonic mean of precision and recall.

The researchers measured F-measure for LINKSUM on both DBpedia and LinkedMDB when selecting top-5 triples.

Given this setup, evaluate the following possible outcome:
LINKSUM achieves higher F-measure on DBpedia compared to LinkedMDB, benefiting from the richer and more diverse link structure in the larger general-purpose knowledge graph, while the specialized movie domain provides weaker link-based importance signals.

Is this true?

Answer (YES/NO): YES